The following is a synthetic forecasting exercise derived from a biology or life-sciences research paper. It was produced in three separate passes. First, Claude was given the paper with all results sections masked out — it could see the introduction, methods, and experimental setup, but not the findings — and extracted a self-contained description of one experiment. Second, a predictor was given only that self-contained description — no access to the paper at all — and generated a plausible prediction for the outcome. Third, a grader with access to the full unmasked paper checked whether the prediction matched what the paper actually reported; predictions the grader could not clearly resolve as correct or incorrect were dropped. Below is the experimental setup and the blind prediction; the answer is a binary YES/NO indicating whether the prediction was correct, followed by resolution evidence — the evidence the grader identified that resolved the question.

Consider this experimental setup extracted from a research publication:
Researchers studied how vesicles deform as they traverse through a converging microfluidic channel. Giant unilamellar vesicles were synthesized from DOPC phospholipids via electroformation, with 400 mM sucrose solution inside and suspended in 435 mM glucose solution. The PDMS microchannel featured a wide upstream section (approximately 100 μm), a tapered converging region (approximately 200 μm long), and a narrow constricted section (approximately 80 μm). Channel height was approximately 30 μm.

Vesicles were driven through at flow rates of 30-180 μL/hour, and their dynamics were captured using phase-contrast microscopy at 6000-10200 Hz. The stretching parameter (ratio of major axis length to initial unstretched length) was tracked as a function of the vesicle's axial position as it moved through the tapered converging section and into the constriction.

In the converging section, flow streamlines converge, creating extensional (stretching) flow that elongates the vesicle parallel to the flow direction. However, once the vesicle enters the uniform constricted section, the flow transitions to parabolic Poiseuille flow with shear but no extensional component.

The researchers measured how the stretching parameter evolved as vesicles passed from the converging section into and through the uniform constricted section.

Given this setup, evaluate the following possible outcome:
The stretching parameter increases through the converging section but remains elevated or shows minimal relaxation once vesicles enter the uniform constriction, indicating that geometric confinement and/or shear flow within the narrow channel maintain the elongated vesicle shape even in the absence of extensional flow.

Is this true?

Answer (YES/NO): NO